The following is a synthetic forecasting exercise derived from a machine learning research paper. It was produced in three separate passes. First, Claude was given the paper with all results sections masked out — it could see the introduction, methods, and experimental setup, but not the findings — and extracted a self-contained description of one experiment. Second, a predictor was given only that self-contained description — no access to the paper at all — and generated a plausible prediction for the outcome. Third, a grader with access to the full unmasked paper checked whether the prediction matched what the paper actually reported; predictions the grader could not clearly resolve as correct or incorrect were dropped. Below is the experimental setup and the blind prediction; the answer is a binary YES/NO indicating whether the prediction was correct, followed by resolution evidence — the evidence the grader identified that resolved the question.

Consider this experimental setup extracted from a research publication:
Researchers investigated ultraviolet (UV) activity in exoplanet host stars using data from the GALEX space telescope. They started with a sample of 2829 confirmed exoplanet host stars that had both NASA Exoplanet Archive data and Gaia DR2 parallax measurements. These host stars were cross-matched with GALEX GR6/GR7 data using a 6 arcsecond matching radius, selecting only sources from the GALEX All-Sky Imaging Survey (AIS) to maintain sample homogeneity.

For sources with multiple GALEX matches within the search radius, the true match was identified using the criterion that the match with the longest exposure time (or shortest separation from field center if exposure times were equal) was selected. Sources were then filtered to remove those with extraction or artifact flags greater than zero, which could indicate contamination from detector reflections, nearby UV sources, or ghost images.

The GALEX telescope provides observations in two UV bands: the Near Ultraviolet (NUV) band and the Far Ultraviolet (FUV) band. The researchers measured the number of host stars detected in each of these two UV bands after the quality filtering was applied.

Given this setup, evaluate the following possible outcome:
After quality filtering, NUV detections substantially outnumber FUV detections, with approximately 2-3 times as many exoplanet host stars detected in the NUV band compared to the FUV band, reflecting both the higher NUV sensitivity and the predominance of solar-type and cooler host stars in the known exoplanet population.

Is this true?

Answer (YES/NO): YES